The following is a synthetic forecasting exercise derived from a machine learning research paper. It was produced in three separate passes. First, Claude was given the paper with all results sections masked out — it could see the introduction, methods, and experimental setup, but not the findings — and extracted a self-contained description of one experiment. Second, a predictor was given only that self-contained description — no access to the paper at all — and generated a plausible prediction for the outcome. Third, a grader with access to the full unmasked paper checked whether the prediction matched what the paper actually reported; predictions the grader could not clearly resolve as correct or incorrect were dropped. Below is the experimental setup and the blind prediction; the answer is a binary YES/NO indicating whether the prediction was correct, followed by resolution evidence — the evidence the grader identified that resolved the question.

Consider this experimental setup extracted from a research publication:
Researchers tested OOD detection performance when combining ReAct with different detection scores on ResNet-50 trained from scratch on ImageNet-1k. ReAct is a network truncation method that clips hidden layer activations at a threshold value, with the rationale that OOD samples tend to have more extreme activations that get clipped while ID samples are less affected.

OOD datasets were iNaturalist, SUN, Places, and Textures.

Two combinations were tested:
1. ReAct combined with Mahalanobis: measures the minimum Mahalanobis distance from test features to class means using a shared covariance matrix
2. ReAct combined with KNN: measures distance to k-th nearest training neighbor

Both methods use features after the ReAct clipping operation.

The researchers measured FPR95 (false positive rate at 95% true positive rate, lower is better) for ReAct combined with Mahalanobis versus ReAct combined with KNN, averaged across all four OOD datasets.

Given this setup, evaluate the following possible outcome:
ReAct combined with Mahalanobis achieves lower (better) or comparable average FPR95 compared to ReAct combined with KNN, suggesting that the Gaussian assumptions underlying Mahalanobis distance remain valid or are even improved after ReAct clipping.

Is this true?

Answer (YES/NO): NO